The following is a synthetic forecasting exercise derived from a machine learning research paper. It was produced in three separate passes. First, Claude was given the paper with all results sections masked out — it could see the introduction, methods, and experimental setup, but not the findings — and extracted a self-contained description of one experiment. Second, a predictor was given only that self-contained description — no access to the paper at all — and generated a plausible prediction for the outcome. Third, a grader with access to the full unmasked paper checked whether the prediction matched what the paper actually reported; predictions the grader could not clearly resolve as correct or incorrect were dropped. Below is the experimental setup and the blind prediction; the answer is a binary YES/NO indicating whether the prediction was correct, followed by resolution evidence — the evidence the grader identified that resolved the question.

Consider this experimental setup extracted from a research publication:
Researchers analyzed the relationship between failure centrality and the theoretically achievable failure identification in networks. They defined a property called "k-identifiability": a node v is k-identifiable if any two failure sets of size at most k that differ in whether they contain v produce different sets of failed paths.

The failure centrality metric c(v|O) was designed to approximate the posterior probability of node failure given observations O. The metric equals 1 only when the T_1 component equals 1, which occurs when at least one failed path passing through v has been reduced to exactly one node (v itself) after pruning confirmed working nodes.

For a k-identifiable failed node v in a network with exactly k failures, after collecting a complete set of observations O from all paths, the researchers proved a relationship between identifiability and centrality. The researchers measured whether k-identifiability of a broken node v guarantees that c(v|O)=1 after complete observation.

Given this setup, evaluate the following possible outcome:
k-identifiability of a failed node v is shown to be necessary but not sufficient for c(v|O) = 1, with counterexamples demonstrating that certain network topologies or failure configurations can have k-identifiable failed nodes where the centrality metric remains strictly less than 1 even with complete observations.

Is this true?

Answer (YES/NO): NO